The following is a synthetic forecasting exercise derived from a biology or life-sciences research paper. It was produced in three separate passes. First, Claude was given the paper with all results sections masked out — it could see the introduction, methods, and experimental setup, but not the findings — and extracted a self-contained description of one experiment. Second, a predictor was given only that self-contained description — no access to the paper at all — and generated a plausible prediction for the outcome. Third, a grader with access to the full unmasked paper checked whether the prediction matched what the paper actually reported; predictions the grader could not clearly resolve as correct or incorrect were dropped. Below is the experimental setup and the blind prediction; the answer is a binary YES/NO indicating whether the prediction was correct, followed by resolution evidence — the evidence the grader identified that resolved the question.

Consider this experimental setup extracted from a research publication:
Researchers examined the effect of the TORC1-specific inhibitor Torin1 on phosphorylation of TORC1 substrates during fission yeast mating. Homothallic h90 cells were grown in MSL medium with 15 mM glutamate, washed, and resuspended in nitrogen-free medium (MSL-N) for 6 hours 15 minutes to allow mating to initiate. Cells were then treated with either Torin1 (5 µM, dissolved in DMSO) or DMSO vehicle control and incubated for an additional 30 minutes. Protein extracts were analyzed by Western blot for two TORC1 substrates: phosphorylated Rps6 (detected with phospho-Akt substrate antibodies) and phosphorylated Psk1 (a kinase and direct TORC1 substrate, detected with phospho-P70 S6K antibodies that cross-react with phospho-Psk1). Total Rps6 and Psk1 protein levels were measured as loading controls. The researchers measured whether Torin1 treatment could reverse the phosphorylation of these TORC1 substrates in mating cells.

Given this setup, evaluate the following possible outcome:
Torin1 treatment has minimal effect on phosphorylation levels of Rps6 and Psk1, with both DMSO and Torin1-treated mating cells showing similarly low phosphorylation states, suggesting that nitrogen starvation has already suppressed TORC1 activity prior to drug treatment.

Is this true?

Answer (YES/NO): NO